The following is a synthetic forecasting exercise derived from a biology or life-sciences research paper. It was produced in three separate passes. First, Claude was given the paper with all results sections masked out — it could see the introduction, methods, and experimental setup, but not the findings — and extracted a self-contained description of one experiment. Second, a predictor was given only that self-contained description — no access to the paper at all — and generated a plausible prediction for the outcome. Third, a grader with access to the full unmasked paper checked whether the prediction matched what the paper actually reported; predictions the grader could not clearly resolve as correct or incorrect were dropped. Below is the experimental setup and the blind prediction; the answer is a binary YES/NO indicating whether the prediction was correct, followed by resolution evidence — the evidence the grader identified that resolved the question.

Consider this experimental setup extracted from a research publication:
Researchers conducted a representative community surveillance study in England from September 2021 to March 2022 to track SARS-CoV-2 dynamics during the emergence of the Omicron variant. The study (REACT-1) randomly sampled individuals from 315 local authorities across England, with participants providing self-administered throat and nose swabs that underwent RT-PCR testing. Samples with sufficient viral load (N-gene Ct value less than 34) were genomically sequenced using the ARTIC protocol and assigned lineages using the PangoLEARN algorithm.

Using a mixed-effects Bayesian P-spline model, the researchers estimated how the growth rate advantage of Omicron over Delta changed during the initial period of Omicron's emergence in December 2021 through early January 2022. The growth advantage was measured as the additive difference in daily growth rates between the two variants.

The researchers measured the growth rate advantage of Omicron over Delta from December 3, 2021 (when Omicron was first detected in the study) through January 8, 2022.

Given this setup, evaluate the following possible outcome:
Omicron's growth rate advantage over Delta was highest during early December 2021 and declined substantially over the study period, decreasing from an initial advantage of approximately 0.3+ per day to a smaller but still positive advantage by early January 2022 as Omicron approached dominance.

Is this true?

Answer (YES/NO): YES